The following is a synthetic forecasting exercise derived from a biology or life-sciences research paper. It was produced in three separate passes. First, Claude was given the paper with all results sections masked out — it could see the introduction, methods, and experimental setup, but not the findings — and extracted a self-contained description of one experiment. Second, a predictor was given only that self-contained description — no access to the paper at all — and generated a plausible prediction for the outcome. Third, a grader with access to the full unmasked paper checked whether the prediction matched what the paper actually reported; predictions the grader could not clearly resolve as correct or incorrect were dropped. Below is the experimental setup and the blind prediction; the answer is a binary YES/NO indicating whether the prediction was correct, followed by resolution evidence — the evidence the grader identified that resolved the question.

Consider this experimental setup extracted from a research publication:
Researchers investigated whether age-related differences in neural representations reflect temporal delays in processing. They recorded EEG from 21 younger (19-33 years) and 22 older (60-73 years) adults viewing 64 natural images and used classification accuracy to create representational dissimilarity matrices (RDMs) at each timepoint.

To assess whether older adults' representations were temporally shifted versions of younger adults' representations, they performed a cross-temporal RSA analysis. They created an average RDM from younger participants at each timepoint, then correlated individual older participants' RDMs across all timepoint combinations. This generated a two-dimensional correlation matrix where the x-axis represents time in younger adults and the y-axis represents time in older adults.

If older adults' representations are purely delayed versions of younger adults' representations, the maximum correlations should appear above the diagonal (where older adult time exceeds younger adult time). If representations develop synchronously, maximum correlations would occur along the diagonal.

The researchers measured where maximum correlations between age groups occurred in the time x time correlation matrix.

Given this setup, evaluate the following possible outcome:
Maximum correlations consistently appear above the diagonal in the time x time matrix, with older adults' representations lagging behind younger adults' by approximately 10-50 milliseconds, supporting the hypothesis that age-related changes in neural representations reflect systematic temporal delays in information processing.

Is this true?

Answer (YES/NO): YES